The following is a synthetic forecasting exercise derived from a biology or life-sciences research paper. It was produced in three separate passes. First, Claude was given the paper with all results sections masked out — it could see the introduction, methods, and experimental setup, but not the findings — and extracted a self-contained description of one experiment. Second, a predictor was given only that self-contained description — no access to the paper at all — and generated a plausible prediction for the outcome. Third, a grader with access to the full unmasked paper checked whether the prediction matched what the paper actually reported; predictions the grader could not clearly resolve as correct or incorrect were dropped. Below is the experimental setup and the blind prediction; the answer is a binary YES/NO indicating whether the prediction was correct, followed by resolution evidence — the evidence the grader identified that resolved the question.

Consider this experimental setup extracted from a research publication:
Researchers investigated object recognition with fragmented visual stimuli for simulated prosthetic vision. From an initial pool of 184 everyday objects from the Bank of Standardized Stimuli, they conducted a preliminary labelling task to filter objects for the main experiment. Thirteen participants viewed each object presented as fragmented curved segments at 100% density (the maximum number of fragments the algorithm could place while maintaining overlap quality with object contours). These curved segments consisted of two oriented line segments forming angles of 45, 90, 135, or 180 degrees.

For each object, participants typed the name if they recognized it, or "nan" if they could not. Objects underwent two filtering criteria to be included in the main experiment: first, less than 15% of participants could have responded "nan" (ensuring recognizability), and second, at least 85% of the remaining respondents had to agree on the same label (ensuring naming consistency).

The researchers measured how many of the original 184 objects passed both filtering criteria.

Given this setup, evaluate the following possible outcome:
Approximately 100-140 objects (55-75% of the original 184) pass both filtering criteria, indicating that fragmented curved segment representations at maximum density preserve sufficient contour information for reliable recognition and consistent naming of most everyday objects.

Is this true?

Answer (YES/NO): NO